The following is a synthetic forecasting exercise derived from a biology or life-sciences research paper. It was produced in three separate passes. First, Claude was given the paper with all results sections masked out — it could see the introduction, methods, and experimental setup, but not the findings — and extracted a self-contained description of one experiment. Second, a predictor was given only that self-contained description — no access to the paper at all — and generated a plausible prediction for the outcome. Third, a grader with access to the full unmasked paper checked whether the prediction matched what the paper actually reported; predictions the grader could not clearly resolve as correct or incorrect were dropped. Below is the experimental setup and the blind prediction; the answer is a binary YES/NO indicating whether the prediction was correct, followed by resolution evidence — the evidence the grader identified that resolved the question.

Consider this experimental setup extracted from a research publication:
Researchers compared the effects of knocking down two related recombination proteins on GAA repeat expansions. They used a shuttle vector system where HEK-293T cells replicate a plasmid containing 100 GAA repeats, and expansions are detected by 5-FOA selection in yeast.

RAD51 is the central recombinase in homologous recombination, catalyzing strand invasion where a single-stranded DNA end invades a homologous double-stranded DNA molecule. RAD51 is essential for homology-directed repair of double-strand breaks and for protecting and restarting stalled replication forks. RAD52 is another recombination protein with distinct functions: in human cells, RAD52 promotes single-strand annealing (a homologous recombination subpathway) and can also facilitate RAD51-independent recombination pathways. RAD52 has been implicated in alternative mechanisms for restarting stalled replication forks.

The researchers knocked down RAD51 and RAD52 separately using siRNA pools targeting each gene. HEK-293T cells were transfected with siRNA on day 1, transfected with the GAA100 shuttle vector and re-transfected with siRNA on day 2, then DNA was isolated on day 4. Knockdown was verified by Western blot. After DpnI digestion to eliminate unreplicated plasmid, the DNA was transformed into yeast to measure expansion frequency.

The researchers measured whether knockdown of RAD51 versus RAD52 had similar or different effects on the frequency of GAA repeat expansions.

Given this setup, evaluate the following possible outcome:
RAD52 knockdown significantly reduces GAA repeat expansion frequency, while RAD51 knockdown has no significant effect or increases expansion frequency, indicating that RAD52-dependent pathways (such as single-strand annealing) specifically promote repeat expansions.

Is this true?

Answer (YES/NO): YES